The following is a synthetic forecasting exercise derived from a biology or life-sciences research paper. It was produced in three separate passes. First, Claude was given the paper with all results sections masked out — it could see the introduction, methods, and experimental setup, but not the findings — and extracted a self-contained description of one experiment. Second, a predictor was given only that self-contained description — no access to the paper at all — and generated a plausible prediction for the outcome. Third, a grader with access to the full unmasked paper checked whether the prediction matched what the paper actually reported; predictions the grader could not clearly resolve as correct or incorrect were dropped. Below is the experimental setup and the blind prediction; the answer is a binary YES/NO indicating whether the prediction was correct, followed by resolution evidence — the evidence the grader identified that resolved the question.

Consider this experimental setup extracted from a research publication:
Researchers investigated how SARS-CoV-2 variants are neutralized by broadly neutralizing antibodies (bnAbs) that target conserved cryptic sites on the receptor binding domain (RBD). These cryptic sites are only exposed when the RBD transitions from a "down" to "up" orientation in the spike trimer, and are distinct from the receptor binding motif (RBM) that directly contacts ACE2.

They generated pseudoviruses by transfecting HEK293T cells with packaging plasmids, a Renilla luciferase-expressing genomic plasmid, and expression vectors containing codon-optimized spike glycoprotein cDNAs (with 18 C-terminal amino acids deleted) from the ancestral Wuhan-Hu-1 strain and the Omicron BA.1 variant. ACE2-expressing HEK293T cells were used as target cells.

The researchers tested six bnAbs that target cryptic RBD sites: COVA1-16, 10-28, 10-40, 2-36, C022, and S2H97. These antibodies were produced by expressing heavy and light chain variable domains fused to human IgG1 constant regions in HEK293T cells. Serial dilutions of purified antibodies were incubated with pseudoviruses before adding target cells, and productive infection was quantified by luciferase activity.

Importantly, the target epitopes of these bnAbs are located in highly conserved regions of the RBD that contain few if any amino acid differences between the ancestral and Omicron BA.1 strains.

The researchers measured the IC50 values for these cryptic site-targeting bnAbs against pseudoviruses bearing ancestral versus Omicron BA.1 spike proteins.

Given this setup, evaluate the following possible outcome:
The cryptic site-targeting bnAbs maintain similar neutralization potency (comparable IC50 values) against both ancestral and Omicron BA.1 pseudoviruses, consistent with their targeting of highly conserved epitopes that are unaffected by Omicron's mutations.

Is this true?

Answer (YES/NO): NO